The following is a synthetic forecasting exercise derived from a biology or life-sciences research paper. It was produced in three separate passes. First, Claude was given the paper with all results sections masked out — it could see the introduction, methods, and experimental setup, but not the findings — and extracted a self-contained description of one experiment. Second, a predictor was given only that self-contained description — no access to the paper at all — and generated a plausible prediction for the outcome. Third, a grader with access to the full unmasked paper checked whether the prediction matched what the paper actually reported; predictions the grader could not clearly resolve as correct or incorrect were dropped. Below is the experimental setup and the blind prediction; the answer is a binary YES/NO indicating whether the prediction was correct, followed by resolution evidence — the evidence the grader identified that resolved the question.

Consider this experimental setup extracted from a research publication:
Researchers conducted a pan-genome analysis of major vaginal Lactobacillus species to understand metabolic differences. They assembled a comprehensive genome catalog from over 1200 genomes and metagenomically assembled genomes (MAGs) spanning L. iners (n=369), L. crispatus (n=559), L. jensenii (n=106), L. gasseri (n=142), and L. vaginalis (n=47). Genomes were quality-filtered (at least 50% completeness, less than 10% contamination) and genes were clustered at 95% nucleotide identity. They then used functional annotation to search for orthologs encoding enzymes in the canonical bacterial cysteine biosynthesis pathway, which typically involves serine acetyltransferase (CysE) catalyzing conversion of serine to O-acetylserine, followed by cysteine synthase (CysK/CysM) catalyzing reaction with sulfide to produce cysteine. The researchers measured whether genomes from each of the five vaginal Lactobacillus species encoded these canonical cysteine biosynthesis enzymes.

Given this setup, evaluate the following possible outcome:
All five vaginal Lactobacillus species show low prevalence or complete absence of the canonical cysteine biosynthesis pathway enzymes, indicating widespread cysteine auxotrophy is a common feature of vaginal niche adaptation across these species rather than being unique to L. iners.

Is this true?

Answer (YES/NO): YES